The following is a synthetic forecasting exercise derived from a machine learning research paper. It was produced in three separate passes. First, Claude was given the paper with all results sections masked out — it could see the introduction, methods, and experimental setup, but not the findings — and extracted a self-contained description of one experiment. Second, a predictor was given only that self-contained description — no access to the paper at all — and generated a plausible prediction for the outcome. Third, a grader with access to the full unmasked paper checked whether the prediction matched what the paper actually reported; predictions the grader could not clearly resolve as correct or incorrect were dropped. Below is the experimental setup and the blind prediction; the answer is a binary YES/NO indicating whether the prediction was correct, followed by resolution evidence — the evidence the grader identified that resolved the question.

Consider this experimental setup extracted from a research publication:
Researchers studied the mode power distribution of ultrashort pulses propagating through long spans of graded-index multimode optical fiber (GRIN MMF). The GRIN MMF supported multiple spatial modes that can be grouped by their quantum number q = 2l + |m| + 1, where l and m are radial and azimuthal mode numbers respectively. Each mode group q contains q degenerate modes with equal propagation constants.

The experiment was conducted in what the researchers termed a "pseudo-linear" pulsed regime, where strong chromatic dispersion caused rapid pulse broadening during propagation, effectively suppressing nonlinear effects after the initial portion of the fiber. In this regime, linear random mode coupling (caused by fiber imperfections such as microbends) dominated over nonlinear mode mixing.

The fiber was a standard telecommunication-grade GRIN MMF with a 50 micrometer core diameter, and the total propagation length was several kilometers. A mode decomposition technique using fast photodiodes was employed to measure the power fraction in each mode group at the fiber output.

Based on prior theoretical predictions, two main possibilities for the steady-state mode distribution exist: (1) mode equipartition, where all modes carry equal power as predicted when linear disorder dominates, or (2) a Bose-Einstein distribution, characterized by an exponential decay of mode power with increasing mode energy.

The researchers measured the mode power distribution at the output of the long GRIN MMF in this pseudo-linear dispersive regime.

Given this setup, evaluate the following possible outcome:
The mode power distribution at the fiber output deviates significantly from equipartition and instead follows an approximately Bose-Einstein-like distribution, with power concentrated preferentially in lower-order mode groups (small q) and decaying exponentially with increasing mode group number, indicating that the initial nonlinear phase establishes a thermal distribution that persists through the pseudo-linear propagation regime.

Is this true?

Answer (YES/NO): YES